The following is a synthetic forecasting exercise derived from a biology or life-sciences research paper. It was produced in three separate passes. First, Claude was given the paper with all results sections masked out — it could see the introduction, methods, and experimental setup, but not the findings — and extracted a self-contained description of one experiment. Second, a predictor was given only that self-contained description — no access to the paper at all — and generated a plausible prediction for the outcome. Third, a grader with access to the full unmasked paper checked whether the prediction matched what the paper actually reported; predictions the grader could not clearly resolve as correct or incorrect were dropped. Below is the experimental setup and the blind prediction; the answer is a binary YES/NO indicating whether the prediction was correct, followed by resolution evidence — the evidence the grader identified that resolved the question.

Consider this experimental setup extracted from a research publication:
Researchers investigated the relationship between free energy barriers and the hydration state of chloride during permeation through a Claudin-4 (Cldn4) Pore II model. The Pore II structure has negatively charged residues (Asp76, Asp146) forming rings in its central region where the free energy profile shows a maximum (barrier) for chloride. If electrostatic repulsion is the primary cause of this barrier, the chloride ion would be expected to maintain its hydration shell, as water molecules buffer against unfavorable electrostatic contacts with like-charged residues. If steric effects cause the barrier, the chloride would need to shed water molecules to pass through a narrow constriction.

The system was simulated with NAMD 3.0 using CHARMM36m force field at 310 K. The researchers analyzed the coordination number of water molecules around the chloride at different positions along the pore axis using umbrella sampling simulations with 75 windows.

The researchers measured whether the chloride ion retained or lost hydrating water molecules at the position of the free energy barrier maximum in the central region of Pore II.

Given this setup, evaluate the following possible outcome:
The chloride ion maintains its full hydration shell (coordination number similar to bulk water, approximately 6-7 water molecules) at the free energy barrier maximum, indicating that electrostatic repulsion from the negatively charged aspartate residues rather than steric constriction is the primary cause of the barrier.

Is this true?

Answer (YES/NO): YES